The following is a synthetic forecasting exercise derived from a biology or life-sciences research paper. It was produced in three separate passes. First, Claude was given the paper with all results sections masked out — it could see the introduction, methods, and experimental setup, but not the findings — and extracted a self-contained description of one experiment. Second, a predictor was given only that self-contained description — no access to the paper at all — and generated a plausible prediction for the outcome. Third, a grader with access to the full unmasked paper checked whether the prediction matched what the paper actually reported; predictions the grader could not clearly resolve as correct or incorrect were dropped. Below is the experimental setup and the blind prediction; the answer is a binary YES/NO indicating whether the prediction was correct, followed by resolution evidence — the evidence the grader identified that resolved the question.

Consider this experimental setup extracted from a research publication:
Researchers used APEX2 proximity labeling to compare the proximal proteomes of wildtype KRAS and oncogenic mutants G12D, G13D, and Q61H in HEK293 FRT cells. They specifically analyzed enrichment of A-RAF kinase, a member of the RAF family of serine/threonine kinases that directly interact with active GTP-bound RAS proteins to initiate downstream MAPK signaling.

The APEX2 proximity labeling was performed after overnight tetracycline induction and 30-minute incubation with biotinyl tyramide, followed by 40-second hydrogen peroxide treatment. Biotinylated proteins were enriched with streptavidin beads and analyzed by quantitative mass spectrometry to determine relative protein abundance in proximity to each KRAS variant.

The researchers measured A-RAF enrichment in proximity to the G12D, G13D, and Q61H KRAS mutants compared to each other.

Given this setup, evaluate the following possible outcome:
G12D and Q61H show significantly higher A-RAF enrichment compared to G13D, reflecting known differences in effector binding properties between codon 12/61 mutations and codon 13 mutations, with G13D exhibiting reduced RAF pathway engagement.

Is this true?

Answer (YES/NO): NO